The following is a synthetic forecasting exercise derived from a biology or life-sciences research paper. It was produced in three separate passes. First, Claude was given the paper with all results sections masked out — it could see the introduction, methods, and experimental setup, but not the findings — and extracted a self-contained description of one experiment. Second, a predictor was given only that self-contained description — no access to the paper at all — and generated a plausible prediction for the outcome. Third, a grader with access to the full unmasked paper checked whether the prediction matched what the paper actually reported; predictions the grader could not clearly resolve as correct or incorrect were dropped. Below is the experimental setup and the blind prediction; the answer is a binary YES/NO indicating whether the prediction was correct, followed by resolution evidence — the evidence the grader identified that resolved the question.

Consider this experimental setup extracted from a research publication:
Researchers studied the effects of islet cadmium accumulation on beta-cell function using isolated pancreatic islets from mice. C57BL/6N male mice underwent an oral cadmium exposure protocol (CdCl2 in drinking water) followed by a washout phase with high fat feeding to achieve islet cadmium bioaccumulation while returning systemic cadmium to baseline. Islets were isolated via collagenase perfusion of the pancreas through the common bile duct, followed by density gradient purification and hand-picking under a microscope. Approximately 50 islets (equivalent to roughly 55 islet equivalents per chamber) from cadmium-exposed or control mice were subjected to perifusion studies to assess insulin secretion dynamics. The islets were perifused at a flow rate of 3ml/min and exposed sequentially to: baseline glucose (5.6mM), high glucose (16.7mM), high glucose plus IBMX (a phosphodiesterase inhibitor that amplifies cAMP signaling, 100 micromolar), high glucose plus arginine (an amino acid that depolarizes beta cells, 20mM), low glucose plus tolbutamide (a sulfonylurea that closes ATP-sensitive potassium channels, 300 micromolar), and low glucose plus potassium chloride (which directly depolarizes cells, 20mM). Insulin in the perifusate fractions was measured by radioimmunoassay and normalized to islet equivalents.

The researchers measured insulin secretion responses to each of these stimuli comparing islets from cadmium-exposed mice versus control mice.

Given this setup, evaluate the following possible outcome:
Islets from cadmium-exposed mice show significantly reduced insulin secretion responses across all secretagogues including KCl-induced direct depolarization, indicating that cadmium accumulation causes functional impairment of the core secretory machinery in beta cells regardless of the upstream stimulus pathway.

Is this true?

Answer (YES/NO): NO